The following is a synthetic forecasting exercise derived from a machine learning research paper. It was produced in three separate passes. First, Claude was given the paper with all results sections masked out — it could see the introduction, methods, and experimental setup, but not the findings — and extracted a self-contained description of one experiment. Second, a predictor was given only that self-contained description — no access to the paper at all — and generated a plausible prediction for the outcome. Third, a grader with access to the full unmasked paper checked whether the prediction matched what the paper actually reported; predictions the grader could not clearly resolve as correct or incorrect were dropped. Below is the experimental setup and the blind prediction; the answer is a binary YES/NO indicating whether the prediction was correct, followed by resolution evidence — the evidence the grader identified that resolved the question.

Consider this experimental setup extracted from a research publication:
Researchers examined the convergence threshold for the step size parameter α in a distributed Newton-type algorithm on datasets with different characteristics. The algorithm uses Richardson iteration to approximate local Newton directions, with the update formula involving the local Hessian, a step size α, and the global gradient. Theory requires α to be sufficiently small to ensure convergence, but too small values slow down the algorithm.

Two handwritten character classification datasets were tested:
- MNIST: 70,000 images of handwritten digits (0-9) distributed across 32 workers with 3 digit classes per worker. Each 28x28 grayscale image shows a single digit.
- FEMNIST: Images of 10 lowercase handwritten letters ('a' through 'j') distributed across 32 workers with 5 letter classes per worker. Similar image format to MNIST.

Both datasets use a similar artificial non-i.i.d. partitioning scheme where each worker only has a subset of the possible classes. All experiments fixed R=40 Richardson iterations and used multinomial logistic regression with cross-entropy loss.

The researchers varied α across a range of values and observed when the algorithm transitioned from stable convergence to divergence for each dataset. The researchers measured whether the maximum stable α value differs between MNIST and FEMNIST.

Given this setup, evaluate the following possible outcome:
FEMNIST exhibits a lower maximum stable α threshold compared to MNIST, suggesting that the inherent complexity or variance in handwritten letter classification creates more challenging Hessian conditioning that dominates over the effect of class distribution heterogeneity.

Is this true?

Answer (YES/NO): YES